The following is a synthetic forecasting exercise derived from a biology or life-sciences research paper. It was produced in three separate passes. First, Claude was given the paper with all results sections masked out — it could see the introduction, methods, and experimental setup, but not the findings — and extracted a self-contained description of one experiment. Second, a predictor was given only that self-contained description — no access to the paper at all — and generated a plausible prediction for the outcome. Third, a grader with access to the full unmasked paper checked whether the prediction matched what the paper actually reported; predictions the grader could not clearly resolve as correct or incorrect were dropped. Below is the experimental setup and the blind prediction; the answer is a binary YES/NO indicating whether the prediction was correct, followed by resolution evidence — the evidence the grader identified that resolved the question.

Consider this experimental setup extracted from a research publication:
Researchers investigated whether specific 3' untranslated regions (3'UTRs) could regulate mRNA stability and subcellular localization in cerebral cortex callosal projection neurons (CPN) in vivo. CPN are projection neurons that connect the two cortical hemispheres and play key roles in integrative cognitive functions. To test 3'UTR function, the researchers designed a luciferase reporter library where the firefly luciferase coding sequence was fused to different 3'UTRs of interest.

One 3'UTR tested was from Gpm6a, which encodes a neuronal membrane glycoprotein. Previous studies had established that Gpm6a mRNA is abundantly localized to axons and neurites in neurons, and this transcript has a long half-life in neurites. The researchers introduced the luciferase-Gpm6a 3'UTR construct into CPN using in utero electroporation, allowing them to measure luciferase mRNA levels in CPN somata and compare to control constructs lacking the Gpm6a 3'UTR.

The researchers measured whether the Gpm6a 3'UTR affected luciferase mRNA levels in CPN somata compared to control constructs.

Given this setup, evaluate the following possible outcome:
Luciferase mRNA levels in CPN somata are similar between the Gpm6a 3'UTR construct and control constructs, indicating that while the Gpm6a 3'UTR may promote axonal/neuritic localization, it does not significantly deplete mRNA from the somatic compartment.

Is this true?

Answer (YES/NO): NO